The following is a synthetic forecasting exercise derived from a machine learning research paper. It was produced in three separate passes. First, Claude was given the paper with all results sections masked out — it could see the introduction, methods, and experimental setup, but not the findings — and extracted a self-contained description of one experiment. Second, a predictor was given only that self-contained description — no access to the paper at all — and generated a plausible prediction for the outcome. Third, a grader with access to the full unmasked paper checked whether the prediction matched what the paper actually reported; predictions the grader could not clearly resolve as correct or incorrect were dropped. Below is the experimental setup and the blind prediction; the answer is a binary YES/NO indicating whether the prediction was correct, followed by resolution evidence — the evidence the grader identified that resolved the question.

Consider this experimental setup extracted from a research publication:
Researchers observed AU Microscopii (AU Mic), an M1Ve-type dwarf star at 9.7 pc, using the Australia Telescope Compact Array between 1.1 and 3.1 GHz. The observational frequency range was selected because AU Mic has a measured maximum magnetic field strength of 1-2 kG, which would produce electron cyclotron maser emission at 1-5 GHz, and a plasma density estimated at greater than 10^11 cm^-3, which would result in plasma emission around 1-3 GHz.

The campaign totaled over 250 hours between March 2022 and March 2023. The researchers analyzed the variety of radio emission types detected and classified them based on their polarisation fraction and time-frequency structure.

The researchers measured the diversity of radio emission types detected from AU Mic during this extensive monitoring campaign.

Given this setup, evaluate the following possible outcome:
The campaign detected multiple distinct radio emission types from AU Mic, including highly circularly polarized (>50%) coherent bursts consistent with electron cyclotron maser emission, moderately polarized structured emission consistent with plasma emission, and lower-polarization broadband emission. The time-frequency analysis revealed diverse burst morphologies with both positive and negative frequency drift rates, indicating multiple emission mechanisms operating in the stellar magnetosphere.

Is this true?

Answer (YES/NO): NO